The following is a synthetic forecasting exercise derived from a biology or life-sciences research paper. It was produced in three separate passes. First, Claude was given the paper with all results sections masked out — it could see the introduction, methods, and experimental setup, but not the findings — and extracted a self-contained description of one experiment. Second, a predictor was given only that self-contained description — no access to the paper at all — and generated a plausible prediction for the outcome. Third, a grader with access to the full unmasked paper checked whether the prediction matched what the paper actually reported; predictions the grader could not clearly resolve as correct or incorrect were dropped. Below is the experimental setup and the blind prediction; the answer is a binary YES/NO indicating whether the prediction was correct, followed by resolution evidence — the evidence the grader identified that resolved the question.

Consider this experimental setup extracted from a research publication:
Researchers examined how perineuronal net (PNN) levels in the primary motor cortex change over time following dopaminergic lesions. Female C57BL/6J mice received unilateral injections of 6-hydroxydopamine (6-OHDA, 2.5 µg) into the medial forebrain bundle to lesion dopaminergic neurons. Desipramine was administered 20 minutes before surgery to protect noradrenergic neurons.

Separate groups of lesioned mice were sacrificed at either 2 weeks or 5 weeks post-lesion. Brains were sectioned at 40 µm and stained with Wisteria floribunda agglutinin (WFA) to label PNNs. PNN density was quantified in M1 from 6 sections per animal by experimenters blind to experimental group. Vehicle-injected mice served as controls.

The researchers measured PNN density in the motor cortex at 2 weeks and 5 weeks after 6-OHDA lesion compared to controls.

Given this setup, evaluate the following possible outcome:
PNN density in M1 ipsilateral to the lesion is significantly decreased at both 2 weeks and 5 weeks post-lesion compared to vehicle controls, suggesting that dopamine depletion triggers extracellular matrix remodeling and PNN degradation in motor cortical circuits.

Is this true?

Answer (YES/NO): NO